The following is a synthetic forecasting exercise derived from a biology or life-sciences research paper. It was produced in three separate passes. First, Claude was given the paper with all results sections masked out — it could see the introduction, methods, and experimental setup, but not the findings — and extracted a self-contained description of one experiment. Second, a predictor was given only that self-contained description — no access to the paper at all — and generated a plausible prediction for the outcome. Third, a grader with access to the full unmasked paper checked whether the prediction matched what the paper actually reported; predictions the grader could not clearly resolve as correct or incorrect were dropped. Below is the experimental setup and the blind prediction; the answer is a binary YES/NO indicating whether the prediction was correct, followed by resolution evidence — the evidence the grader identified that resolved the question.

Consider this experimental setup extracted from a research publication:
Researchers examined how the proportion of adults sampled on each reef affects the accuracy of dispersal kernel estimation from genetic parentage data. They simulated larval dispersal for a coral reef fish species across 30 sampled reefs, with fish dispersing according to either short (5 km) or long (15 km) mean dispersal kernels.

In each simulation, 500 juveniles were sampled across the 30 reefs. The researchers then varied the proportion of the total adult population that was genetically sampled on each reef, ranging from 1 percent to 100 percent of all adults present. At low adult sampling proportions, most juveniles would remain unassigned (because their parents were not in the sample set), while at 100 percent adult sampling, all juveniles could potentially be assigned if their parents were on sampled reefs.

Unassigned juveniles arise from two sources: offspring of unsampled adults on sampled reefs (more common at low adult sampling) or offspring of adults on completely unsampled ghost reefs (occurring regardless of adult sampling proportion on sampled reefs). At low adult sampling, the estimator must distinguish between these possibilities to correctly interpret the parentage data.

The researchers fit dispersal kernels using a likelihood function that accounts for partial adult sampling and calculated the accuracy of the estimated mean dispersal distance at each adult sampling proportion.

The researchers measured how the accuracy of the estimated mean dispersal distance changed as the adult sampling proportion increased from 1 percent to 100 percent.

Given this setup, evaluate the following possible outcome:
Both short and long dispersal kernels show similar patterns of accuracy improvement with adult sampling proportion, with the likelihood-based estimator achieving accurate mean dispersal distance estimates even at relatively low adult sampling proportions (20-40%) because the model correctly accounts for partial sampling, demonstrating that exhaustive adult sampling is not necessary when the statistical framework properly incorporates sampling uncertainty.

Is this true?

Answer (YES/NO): NO